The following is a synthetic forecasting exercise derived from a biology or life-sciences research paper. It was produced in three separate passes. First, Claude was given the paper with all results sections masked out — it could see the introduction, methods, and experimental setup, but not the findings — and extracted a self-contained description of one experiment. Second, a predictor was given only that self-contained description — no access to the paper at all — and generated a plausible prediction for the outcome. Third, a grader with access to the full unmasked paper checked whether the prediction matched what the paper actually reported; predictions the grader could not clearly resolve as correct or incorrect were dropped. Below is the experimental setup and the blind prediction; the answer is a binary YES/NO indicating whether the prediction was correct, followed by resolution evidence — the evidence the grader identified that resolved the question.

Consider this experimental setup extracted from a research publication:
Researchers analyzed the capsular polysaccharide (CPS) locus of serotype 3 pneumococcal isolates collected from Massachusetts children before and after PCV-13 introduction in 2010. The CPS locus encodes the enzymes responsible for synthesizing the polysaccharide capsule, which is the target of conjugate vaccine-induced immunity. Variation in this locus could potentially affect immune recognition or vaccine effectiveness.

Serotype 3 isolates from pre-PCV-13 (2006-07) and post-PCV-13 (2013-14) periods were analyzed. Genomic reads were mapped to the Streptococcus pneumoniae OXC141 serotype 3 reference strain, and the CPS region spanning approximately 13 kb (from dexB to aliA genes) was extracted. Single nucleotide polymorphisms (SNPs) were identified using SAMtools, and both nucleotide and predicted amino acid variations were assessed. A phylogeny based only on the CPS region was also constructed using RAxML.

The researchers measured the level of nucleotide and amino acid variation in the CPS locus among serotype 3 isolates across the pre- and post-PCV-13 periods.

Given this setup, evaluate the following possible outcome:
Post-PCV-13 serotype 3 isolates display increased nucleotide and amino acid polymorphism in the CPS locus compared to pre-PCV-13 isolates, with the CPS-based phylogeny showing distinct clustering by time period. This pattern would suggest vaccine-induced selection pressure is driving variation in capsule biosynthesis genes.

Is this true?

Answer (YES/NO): NO